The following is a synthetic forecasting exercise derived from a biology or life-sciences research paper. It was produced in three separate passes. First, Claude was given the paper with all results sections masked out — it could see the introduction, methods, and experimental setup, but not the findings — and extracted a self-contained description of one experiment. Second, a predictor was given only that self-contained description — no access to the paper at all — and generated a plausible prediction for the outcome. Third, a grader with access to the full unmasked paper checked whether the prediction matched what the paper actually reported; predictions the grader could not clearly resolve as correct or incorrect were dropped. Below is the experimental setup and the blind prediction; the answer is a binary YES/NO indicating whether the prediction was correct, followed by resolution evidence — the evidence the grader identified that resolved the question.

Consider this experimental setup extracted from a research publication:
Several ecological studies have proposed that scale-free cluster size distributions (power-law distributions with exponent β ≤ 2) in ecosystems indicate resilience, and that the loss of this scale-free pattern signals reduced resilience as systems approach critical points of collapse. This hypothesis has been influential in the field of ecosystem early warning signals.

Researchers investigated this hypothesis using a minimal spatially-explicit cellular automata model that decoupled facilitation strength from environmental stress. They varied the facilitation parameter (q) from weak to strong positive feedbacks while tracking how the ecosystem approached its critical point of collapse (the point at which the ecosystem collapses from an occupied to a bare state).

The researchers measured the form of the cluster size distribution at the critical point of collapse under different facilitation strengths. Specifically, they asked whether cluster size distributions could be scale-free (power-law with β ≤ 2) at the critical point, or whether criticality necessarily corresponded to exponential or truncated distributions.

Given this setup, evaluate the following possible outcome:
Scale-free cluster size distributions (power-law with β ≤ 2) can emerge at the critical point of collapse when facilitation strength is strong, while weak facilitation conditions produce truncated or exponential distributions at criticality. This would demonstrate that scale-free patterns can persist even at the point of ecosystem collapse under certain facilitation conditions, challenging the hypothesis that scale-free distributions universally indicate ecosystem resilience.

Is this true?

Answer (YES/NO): YES